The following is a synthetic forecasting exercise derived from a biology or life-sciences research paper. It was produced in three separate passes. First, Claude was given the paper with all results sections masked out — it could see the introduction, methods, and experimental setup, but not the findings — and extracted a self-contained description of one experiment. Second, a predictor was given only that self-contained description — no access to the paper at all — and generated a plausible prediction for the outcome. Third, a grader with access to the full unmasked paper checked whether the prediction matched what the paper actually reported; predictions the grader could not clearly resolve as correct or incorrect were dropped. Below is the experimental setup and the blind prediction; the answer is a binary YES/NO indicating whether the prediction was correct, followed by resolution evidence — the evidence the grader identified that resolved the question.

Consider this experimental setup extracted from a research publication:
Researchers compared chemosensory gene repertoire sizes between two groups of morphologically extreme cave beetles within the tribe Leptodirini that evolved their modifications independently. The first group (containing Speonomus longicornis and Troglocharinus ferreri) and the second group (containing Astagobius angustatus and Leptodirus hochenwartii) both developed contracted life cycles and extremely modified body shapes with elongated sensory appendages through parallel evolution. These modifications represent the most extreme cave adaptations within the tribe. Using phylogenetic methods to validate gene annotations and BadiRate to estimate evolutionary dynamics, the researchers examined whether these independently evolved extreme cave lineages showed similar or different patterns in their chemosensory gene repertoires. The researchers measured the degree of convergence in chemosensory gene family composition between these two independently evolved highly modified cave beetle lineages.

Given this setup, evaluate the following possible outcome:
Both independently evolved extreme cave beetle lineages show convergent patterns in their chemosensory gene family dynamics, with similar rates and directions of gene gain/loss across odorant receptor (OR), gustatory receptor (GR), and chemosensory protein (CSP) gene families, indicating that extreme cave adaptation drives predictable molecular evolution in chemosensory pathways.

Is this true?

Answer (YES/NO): NO